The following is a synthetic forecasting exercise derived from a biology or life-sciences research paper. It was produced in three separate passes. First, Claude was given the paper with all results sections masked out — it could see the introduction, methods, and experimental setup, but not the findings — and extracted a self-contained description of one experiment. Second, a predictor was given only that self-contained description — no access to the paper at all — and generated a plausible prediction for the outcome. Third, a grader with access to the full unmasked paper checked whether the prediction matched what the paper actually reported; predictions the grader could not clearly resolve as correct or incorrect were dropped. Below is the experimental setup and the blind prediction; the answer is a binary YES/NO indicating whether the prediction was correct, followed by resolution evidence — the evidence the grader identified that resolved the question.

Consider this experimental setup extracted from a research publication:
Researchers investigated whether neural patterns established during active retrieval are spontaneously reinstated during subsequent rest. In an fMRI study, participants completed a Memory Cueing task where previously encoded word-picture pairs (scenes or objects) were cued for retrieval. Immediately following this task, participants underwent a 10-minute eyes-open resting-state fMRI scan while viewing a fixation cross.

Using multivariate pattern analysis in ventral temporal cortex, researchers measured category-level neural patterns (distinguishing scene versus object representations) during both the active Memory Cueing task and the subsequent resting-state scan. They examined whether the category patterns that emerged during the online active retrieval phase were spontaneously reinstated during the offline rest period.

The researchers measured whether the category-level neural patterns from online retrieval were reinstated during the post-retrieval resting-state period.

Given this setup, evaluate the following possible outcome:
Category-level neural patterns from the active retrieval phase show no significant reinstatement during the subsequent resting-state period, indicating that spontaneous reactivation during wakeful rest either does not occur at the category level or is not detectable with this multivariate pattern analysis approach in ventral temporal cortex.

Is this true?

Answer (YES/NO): NO